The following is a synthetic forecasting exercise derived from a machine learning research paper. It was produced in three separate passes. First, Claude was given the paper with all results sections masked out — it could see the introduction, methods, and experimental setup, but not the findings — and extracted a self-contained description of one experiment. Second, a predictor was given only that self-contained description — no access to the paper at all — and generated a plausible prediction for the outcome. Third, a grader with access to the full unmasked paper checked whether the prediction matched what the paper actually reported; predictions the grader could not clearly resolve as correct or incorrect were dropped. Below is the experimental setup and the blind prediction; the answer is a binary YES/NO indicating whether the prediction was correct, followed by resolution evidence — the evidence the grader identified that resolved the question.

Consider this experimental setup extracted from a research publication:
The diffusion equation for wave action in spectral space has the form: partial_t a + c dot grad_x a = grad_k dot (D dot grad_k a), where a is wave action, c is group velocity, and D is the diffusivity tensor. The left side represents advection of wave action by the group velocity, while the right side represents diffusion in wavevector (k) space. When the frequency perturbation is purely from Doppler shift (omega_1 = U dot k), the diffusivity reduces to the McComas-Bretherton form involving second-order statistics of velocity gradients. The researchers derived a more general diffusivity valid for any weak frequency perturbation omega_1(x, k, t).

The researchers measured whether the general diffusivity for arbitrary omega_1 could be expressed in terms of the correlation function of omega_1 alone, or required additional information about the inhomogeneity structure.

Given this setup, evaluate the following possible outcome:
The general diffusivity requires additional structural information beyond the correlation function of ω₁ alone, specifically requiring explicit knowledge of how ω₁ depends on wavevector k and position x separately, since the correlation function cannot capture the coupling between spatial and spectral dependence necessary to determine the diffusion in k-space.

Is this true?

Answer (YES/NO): NO